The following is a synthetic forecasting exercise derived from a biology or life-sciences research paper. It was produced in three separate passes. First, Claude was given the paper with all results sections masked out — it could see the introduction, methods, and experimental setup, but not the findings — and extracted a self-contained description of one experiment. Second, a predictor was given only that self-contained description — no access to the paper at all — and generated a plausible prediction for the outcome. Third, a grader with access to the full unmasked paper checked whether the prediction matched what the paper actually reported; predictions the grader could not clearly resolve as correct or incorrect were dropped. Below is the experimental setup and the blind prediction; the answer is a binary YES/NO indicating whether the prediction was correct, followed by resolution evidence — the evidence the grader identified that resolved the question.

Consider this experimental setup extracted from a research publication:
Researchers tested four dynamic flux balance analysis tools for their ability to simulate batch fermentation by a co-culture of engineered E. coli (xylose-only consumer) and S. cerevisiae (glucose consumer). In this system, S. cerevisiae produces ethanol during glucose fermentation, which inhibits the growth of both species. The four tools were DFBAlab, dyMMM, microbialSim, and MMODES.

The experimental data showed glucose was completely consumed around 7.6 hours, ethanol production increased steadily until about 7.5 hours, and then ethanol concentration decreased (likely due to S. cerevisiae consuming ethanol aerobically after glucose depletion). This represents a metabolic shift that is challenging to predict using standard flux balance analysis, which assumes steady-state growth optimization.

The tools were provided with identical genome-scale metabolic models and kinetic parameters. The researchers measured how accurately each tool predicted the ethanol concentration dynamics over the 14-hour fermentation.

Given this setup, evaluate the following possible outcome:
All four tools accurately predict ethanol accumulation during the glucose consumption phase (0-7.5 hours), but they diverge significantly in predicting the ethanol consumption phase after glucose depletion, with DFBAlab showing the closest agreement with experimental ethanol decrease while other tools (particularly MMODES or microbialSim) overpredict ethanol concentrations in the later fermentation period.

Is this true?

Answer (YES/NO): NO